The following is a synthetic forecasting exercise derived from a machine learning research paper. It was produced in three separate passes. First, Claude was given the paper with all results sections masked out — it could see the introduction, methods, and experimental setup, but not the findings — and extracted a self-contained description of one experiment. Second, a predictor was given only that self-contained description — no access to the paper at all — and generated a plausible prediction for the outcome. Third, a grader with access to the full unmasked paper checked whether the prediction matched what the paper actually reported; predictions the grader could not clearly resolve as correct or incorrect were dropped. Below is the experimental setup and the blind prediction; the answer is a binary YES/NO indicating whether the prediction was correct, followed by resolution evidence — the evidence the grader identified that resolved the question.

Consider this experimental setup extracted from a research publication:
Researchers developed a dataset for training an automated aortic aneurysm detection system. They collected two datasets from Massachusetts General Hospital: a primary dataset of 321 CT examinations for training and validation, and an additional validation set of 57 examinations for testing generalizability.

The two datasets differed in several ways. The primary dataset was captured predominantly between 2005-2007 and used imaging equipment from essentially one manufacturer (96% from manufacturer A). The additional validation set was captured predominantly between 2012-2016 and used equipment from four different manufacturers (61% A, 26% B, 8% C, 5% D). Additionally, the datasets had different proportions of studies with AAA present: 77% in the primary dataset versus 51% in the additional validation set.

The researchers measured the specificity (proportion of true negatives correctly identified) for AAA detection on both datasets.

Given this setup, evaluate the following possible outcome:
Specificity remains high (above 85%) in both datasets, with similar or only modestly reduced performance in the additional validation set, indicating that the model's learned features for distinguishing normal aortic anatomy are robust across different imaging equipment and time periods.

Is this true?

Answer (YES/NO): YES